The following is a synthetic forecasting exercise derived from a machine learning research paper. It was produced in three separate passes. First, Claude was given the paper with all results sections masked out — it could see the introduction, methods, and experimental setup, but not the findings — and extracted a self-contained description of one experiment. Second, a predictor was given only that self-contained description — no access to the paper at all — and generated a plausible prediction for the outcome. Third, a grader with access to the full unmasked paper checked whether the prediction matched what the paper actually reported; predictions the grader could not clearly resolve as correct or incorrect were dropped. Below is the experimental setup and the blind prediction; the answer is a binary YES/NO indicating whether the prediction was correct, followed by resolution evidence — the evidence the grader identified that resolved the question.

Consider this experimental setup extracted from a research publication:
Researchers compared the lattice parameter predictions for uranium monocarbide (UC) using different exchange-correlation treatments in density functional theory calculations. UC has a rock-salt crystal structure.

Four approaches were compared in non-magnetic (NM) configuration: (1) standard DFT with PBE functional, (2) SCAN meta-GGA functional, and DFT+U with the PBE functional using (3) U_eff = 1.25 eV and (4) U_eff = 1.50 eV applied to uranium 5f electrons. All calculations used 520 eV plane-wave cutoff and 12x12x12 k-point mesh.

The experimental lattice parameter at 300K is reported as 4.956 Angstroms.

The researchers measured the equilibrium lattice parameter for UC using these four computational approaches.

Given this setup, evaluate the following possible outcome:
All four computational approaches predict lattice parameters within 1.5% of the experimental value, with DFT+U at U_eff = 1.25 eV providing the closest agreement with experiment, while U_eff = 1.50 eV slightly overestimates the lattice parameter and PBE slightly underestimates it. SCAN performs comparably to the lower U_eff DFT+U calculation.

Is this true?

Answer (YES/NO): NO